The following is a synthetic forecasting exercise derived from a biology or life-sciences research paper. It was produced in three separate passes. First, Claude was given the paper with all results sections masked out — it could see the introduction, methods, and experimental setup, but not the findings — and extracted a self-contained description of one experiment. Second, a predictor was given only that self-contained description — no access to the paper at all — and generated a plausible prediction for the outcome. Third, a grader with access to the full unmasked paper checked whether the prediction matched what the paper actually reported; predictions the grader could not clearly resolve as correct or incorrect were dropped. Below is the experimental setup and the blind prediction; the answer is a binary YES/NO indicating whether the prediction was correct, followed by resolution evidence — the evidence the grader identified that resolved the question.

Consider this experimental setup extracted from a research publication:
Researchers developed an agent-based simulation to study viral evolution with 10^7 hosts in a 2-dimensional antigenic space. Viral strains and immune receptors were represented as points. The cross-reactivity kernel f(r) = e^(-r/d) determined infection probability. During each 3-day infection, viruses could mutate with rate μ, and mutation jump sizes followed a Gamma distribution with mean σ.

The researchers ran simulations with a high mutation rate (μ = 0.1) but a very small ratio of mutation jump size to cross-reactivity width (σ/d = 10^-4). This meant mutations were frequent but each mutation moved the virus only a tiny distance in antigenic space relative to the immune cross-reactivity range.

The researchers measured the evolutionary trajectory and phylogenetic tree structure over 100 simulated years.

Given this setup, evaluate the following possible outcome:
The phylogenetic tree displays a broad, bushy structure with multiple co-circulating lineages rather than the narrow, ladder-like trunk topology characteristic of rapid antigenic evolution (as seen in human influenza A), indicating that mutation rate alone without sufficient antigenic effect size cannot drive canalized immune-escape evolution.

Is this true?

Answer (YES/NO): NO